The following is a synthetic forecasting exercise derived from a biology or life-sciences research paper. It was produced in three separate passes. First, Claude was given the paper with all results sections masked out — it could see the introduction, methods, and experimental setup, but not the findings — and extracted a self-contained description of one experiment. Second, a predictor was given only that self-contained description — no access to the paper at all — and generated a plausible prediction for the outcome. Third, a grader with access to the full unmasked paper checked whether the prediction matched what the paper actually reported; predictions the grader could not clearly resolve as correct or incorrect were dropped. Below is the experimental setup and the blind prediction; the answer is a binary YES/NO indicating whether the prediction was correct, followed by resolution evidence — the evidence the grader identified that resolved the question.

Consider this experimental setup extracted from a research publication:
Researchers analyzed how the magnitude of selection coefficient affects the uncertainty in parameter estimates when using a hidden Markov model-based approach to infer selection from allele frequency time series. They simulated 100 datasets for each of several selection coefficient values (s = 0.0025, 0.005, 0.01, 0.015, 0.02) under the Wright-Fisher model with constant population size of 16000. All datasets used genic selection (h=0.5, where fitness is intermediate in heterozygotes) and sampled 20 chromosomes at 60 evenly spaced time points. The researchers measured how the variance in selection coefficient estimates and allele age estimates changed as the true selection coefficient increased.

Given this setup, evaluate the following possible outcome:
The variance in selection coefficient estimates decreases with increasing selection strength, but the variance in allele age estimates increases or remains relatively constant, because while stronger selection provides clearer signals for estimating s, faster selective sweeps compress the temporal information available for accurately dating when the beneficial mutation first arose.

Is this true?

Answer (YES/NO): NO